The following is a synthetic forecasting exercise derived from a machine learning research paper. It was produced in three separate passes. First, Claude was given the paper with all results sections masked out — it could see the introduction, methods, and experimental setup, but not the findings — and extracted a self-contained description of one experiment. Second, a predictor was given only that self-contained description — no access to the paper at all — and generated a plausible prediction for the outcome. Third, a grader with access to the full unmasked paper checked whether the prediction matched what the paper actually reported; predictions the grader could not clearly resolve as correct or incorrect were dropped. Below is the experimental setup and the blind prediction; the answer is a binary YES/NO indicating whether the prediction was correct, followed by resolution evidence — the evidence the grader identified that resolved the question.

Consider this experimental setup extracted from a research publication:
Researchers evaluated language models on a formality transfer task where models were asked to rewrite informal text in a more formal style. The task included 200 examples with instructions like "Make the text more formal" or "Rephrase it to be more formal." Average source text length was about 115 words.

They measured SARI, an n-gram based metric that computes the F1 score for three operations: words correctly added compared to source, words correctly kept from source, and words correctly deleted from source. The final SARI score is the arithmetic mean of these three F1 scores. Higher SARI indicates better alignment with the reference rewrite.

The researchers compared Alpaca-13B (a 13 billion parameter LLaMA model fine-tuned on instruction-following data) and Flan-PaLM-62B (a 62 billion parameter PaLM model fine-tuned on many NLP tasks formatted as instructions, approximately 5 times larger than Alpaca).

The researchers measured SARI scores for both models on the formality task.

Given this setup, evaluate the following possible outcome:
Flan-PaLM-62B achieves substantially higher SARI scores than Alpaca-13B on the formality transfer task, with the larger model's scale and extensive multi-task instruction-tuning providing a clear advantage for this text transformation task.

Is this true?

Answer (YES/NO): NO